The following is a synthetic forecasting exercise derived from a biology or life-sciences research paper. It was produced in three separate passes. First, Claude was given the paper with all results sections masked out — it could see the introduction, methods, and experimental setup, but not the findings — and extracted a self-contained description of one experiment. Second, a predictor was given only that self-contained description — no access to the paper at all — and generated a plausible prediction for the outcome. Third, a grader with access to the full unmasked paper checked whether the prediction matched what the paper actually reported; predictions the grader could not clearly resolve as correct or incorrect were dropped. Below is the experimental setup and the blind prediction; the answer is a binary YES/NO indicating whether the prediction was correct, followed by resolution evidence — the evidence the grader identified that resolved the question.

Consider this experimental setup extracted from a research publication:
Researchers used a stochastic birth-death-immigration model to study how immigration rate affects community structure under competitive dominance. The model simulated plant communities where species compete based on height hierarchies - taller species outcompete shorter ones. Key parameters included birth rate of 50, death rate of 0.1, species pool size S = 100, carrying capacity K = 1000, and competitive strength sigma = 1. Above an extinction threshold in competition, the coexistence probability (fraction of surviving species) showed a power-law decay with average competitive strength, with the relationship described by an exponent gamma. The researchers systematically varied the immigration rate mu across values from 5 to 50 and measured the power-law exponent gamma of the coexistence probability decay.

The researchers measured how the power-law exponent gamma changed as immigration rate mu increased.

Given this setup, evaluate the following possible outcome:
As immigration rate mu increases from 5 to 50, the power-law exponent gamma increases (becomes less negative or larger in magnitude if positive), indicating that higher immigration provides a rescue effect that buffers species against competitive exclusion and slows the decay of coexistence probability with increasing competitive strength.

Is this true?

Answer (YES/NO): NO